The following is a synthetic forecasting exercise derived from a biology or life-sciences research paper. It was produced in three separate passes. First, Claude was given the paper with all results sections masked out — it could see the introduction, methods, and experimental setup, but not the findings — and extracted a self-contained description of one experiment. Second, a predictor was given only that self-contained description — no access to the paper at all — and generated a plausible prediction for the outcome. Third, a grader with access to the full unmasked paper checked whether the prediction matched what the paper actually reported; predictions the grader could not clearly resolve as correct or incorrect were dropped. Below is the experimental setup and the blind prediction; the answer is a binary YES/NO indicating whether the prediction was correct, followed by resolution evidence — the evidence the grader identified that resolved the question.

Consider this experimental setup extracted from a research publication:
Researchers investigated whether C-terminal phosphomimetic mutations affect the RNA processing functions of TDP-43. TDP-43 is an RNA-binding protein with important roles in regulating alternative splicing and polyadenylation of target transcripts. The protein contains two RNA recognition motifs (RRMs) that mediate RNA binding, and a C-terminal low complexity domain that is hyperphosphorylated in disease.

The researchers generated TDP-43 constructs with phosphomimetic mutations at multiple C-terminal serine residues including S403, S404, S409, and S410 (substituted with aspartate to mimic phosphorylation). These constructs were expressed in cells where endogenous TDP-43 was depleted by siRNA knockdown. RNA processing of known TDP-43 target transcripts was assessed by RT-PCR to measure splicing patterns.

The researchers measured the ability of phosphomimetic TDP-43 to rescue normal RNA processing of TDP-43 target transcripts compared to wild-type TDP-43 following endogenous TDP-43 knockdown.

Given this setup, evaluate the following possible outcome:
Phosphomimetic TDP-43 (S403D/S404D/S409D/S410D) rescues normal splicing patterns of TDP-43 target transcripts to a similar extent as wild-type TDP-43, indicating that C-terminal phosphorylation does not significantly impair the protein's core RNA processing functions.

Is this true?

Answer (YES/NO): YES